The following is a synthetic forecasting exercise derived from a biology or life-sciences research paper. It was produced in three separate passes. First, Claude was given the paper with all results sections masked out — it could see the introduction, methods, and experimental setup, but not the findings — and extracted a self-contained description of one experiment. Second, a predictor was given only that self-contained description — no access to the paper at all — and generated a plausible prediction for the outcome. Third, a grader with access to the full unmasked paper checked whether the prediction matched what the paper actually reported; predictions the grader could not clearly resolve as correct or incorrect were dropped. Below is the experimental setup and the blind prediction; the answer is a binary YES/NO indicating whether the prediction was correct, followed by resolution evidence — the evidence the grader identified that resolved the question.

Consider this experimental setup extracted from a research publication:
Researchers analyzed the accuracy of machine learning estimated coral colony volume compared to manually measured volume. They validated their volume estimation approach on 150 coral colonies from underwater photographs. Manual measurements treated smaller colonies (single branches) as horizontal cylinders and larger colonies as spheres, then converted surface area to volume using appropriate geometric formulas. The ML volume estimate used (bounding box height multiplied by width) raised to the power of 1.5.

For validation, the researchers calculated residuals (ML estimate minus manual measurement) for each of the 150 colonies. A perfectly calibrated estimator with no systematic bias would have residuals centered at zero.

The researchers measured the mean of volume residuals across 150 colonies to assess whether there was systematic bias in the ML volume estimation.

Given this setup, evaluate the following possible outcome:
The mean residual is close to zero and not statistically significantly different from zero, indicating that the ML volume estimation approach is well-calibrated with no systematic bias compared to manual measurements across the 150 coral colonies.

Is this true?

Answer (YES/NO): YES